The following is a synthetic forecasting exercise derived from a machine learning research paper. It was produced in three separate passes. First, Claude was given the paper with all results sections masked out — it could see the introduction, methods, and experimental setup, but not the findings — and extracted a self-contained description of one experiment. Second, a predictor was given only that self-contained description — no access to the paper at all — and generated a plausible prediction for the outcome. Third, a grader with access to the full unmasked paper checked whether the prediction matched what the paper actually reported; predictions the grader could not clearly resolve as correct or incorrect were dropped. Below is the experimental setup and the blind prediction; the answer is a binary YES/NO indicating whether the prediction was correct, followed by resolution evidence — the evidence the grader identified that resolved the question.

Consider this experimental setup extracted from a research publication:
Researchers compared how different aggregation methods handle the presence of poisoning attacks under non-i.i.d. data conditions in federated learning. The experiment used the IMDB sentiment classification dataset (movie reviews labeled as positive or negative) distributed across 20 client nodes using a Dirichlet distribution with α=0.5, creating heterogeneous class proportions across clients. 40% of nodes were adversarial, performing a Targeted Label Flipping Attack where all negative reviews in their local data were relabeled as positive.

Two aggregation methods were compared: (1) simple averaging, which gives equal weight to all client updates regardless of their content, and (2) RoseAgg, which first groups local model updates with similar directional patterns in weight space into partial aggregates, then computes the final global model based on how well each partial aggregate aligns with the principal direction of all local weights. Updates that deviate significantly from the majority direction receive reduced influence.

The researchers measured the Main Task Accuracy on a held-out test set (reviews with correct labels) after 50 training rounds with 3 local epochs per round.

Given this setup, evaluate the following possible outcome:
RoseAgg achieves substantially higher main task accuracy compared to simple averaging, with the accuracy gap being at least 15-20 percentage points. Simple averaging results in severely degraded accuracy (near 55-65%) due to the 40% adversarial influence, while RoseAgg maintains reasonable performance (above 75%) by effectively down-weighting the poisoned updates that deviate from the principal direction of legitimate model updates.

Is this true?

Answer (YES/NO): NO